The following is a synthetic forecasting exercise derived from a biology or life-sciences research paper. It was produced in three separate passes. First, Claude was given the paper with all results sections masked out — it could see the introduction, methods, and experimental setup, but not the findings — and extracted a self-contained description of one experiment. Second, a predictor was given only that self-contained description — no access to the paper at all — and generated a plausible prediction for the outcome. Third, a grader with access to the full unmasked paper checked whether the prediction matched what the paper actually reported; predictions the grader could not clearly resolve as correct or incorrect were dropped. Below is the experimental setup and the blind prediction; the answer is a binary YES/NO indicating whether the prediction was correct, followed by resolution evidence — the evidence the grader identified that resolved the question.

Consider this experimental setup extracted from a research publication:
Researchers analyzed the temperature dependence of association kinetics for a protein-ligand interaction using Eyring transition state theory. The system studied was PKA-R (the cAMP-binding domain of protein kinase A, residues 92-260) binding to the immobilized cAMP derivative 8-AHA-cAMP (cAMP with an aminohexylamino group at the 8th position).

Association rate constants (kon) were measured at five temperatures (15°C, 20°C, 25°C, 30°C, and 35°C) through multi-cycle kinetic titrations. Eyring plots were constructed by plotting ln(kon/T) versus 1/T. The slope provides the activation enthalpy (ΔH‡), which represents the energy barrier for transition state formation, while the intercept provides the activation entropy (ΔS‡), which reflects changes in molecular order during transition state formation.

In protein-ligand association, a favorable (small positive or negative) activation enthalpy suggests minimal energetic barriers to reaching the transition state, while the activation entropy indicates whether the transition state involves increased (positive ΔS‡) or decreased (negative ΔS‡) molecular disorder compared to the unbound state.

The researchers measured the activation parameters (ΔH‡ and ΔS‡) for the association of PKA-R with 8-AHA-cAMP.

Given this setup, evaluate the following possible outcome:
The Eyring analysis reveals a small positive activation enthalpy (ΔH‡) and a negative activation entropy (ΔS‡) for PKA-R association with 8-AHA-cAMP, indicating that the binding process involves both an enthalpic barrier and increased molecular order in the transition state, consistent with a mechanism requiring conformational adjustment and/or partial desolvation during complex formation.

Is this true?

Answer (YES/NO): YES